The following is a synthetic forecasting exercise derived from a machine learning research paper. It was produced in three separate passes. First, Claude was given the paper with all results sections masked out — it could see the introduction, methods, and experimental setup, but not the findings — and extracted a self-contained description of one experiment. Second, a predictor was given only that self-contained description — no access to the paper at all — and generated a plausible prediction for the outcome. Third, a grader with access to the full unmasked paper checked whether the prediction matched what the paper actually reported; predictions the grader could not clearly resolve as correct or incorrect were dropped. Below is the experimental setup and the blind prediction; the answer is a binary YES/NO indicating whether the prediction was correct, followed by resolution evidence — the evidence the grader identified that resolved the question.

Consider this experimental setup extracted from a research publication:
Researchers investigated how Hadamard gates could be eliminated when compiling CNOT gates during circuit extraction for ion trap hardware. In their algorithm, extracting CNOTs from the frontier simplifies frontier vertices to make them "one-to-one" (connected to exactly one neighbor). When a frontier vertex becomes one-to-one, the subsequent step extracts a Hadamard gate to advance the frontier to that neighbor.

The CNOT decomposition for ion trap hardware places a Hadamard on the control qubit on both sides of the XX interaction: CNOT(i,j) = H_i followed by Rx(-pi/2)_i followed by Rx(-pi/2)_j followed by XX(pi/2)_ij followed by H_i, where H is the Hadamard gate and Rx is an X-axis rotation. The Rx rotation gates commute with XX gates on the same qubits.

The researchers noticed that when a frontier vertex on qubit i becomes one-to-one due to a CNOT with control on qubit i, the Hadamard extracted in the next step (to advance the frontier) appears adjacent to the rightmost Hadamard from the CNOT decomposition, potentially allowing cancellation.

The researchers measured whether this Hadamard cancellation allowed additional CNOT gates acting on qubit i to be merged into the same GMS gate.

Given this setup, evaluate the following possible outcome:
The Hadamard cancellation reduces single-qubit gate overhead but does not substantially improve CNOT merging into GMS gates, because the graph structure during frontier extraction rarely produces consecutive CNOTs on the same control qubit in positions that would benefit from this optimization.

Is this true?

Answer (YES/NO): NO